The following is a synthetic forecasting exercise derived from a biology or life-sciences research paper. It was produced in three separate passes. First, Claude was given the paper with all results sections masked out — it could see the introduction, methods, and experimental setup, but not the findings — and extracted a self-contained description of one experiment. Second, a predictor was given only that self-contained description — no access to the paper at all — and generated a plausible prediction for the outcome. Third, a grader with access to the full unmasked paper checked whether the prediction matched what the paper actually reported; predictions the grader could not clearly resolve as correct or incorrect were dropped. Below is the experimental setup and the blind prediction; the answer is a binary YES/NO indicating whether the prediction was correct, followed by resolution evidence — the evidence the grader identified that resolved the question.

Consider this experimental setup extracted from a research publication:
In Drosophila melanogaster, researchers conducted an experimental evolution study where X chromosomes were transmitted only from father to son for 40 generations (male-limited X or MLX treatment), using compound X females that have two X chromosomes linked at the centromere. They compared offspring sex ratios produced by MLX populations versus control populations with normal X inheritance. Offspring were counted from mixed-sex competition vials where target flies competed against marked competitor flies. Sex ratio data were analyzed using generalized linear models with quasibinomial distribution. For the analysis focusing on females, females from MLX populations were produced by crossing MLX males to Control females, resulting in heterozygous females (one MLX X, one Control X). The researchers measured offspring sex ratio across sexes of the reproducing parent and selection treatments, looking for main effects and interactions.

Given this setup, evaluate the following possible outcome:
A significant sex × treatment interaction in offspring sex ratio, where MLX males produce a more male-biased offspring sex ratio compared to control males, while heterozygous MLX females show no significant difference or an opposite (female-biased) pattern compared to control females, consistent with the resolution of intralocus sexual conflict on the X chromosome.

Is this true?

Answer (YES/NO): NO